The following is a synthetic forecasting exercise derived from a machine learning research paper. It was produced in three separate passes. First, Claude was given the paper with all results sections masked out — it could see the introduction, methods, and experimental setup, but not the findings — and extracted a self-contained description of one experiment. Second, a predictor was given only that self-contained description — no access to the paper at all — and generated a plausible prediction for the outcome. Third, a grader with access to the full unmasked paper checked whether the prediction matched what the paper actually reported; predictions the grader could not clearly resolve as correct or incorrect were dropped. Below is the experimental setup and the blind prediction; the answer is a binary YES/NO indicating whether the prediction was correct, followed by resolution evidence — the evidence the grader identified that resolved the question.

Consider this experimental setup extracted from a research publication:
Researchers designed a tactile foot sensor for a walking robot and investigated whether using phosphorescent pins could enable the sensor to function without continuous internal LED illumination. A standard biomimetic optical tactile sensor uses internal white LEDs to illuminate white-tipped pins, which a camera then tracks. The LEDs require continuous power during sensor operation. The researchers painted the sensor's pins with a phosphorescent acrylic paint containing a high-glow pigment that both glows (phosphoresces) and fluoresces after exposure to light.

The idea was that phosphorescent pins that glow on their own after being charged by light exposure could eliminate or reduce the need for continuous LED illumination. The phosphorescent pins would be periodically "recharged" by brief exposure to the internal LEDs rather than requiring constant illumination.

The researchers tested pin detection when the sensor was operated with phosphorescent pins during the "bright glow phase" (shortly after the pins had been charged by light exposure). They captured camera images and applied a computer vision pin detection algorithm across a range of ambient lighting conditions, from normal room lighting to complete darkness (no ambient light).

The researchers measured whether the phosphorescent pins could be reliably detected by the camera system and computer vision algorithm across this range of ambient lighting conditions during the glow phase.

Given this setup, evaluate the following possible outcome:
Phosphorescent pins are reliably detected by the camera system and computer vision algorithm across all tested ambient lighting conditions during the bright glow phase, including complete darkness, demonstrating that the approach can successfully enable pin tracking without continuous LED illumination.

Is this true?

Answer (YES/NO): YES